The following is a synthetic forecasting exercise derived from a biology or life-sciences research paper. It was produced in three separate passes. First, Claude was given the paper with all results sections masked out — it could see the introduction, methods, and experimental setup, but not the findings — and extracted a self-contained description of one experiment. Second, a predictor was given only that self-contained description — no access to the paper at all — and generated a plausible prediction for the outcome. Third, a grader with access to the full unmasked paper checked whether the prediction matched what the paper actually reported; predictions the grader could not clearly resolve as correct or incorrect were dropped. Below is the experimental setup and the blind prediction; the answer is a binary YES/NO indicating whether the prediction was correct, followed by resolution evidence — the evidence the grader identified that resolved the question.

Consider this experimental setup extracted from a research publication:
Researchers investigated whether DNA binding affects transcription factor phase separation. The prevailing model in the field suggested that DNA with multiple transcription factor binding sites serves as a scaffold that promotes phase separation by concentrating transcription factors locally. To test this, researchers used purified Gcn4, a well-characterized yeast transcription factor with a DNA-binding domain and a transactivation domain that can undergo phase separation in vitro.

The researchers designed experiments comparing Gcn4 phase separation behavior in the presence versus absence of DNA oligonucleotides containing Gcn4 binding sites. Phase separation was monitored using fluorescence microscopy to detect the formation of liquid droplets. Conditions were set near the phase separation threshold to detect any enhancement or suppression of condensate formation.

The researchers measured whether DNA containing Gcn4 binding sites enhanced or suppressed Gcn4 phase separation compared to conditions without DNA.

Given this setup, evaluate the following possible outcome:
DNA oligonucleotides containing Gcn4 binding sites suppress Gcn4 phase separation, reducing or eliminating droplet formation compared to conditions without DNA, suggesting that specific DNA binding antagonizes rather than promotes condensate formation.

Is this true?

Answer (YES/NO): YES